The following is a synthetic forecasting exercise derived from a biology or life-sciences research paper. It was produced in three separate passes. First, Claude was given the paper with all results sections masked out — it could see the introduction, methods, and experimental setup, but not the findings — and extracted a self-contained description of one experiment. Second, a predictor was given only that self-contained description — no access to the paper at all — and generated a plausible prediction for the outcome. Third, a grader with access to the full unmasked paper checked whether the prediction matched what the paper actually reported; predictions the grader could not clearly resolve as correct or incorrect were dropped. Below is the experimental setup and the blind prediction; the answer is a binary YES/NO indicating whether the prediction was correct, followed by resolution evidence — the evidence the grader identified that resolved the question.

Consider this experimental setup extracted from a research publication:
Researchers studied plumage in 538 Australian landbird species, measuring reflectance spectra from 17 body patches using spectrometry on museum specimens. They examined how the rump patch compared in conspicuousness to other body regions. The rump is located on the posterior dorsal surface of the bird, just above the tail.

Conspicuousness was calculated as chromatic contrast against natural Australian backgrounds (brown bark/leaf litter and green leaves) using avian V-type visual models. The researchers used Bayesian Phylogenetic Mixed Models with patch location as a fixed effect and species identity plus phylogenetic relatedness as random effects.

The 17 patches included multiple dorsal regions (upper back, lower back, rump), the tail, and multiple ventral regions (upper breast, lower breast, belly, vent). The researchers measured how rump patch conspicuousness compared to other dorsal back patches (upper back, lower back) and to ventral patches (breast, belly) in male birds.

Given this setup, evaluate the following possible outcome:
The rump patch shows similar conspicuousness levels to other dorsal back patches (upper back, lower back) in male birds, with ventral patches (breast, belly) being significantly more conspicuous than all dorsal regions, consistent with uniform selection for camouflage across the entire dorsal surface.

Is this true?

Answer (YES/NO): NO